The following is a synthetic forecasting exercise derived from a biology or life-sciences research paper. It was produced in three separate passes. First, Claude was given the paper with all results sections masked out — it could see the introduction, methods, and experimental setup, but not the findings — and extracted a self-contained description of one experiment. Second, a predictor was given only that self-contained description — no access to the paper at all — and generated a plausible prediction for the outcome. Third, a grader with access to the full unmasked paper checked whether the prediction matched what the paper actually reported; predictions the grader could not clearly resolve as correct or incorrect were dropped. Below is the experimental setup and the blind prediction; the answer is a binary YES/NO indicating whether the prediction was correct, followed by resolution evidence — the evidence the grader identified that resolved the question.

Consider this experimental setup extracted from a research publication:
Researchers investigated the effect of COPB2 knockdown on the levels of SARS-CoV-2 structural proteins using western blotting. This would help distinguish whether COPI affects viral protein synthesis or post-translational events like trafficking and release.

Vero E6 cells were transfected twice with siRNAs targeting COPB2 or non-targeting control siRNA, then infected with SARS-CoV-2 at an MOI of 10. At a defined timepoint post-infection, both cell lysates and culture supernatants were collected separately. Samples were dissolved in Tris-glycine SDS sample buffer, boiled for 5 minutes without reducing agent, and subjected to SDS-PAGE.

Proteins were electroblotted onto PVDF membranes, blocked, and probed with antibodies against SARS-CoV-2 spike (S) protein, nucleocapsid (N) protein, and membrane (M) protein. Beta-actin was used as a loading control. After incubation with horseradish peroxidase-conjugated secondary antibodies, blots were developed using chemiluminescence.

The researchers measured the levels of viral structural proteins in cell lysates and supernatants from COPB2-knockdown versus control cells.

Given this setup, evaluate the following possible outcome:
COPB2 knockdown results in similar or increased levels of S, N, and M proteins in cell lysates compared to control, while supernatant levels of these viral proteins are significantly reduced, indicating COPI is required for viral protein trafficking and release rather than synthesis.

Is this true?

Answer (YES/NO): YES